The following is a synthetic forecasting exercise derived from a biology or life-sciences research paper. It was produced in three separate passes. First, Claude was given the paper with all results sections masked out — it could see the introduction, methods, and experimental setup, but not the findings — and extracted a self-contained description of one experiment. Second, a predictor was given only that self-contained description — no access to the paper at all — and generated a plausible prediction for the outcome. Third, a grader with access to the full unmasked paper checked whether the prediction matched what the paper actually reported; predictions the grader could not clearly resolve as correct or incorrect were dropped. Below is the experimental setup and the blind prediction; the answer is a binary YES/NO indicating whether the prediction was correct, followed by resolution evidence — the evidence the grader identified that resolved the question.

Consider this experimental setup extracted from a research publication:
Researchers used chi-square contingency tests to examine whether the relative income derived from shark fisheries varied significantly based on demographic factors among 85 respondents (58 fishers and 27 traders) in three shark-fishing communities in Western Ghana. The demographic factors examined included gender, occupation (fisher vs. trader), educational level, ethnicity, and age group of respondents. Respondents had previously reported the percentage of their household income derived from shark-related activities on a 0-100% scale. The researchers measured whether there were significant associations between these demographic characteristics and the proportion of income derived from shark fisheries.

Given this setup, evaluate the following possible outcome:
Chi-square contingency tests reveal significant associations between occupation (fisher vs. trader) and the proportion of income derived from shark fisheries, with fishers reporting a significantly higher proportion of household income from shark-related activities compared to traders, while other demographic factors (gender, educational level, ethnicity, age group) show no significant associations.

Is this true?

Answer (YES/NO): NO